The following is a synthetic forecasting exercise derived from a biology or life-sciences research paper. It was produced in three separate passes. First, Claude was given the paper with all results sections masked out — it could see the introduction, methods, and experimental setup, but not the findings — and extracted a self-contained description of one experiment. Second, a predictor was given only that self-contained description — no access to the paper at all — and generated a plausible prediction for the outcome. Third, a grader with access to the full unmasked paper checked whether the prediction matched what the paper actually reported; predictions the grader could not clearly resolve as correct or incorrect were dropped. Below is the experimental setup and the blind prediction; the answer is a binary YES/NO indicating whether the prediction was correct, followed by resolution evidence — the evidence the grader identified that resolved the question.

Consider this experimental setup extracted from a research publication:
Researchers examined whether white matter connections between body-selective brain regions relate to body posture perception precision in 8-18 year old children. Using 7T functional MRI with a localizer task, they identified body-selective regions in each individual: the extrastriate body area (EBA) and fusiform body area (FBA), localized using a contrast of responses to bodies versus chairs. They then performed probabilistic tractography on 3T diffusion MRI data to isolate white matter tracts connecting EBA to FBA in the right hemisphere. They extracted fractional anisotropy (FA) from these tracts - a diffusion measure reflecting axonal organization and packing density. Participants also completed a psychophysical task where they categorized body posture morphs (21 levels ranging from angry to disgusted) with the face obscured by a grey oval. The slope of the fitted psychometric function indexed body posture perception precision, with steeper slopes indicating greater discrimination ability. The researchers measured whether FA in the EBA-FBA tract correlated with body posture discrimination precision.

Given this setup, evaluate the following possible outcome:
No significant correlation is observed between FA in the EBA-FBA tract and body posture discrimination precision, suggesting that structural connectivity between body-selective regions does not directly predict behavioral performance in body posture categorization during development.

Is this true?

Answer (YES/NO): YES